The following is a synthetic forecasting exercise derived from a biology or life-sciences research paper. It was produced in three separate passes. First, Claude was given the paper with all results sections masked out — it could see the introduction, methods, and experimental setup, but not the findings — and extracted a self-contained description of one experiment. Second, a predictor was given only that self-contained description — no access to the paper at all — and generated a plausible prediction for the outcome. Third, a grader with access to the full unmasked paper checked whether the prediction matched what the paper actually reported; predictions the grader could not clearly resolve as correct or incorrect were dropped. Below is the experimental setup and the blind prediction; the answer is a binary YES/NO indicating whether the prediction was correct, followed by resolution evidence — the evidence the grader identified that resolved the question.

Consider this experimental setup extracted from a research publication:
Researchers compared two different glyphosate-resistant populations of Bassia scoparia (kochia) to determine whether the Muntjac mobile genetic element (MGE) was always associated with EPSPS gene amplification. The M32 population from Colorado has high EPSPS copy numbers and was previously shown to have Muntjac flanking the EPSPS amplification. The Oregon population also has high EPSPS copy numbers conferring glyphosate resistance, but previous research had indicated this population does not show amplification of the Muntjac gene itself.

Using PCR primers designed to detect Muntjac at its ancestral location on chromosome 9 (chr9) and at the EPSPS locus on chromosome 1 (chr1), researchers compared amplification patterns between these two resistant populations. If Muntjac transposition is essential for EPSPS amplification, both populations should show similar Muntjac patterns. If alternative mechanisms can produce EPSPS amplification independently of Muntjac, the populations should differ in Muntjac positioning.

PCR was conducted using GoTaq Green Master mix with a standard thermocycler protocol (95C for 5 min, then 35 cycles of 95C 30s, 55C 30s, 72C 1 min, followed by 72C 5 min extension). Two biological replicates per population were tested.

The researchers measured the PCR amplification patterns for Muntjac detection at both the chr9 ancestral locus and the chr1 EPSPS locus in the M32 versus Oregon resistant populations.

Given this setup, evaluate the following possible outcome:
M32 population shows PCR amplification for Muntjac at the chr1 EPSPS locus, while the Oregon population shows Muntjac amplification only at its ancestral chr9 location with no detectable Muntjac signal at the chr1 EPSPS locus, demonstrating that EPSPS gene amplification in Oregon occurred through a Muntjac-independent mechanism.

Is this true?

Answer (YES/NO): NO